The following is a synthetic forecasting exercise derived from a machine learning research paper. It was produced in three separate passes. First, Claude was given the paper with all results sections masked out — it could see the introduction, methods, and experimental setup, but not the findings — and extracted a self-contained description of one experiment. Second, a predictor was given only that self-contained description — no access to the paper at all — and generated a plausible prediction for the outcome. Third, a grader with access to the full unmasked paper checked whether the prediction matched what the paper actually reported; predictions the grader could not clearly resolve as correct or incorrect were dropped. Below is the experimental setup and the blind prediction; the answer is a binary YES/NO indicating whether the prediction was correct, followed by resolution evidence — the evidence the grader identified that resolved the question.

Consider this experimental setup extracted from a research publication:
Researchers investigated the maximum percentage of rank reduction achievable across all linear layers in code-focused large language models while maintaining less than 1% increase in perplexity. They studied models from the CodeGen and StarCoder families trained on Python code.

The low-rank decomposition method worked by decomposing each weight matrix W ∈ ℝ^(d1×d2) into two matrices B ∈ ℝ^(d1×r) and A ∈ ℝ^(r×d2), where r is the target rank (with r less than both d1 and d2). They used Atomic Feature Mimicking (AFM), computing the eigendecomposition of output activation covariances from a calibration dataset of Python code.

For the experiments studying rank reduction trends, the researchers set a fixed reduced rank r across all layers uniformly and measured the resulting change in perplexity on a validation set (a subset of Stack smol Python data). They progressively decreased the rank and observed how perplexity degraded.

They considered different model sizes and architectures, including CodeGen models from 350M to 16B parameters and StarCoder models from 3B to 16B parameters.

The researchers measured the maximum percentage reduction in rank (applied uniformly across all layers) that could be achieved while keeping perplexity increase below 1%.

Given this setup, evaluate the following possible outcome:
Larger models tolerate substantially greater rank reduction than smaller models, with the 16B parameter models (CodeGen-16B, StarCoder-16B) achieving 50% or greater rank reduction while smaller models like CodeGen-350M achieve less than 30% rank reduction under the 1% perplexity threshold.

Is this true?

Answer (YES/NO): NO